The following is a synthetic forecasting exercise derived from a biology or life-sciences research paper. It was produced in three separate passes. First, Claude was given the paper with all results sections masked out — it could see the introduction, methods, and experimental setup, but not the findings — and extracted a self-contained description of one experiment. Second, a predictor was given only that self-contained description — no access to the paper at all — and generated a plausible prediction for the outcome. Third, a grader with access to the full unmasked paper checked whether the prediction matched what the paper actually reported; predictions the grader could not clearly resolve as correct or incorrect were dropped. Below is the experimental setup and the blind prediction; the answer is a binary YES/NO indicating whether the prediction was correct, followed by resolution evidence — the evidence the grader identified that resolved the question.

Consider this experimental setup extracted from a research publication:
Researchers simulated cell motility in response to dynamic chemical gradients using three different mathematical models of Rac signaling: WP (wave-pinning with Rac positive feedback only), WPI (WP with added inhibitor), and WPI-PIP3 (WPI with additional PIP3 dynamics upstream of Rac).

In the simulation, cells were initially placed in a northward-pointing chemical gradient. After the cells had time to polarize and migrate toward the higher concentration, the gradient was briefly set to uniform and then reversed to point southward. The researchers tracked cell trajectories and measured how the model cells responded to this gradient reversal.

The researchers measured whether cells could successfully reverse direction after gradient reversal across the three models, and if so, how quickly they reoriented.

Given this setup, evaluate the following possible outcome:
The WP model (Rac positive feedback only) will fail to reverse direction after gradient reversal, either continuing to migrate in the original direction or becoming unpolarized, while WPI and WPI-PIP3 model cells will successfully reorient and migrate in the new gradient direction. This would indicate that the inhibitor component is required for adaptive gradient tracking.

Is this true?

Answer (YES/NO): YES